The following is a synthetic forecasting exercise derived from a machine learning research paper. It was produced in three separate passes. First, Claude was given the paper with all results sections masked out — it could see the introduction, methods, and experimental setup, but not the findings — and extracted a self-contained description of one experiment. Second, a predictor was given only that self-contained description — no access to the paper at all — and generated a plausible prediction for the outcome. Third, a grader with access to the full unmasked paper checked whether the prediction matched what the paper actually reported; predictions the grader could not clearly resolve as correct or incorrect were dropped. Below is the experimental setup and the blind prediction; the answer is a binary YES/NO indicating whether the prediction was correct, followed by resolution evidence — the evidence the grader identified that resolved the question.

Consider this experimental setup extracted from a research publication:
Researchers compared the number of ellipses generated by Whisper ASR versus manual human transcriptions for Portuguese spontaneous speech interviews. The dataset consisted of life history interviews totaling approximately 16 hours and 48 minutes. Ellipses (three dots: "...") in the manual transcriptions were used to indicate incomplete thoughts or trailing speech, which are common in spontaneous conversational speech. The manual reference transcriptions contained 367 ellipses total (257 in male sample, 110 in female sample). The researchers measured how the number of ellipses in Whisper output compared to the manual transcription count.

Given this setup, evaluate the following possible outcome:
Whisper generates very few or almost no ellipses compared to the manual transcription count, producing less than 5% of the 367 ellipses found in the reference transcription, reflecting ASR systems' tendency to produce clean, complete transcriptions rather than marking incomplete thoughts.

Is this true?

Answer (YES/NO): NO